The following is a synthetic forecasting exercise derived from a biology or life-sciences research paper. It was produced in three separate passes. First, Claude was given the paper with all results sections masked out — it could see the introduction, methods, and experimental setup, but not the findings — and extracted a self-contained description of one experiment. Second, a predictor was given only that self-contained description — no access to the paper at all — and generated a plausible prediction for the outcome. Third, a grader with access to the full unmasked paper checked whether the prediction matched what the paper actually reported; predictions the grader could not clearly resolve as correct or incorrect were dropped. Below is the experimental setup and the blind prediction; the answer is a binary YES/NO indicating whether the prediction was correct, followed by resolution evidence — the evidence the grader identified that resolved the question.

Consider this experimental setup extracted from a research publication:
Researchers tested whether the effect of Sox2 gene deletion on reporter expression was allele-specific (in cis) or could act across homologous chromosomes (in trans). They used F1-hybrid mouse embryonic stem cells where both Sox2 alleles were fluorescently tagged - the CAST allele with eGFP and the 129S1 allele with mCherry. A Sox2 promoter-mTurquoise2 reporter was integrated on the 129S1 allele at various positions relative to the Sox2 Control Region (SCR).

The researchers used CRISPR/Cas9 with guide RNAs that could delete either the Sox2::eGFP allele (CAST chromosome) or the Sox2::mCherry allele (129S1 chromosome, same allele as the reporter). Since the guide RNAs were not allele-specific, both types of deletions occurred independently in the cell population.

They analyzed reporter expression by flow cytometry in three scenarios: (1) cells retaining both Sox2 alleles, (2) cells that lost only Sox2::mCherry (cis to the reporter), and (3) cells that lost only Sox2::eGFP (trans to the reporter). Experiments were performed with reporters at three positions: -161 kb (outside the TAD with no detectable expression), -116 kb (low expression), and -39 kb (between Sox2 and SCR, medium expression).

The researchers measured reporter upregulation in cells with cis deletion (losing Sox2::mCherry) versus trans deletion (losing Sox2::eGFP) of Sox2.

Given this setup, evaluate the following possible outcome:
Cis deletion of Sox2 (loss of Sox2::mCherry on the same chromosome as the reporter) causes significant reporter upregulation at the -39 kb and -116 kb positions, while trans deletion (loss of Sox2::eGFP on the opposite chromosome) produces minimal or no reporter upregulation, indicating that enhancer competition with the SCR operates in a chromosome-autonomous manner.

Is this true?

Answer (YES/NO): YES